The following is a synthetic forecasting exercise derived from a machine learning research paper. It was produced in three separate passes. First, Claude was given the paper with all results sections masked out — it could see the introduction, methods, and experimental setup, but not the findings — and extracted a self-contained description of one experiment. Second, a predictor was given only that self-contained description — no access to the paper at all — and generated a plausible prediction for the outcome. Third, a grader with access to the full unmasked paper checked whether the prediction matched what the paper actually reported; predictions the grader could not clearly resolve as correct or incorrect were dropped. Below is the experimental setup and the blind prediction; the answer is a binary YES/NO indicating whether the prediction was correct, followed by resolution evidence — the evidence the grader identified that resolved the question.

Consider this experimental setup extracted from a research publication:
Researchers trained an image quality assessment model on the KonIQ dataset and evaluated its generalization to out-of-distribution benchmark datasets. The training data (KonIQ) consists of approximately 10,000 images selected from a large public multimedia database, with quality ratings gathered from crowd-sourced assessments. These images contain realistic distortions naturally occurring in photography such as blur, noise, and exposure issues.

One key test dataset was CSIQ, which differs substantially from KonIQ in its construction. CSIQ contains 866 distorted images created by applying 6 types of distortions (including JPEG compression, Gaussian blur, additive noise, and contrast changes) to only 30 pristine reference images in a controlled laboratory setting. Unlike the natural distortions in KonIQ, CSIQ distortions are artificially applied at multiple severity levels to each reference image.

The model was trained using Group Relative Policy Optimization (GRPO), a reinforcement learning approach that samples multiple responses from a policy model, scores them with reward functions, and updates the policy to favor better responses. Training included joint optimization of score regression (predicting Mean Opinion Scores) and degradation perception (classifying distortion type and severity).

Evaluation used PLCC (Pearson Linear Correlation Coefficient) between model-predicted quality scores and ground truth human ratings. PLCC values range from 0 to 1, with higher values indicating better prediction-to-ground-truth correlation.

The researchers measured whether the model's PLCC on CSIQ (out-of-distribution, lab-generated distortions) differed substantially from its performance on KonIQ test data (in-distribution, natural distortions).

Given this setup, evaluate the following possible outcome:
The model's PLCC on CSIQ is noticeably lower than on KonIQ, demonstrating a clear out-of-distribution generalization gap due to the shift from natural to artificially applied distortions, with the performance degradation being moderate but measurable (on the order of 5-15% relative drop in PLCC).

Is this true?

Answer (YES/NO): YES